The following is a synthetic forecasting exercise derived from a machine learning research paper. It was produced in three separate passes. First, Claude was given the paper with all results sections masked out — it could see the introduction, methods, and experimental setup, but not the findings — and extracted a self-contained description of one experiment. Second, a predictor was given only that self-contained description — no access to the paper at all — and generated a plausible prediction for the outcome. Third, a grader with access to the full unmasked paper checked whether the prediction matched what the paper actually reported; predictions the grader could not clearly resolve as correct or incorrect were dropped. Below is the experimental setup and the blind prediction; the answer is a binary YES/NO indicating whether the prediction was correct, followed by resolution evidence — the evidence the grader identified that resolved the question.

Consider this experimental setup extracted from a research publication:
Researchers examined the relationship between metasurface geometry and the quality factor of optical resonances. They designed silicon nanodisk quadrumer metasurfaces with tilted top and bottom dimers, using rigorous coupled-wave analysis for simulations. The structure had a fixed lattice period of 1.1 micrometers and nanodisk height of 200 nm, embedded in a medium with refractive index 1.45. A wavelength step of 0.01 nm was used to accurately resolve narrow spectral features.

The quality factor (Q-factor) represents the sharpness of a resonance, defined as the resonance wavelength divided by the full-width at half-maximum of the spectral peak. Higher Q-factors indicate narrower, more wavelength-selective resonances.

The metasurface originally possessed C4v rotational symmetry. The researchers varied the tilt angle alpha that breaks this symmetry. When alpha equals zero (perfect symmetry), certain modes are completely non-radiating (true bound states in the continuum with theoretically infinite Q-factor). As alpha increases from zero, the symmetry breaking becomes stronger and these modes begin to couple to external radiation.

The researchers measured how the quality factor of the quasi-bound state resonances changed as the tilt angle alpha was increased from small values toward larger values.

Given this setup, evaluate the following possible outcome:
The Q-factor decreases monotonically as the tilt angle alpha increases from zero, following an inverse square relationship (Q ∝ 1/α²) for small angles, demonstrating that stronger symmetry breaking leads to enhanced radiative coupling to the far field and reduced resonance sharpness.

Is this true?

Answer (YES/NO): YES